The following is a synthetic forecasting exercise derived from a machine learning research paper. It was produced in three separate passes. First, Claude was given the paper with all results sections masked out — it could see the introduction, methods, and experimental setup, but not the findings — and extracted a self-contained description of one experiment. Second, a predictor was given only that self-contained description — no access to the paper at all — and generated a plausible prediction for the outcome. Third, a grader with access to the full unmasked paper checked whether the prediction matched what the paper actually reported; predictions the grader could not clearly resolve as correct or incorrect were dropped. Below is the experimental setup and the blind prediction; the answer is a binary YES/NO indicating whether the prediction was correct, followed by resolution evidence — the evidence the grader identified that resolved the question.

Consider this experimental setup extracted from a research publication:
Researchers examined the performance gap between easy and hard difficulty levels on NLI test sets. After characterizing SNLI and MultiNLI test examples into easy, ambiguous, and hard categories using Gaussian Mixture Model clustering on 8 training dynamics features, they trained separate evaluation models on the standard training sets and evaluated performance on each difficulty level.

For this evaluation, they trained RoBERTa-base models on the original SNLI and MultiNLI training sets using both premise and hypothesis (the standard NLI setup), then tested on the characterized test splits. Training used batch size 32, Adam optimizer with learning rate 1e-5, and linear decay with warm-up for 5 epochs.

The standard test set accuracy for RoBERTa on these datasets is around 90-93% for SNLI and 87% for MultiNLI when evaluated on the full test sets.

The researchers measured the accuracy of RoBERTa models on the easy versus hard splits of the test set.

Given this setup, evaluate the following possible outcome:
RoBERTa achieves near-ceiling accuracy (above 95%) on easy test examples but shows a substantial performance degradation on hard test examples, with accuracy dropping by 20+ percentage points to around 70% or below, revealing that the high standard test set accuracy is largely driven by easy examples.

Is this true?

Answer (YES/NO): NO